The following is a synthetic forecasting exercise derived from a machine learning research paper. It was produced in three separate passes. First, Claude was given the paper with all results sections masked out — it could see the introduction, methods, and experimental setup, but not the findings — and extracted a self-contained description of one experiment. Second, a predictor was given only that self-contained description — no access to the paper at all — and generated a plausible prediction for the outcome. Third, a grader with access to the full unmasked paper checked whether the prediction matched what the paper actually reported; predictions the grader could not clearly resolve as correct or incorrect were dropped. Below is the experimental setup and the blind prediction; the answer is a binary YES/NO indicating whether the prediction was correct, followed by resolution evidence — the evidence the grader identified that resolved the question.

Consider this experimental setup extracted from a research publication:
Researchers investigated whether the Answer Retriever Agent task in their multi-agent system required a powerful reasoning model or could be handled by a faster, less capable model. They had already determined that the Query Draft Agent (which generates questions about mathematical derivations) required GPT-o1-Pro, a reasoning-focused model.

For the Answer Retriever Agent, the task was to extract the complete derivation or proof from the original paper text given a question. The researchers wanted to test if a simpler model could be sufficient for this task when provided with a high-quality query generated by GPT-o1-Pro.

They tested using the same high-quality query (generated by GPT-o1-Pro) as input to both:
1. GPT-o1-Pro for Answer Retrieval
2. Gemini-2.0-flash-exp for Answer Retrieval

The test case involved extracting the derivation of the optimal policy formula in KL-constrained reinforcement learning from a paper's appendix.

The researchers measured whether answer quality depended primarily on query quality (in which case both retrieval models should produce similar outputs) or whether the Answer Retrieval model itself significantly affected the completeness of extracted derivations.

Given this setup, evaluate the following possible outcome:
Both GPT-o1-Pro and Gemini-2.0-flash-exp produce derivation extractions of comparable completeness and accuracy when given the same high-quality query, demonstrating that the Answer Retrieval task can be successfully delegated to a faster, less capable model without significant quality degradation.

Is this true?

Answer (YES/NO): NO